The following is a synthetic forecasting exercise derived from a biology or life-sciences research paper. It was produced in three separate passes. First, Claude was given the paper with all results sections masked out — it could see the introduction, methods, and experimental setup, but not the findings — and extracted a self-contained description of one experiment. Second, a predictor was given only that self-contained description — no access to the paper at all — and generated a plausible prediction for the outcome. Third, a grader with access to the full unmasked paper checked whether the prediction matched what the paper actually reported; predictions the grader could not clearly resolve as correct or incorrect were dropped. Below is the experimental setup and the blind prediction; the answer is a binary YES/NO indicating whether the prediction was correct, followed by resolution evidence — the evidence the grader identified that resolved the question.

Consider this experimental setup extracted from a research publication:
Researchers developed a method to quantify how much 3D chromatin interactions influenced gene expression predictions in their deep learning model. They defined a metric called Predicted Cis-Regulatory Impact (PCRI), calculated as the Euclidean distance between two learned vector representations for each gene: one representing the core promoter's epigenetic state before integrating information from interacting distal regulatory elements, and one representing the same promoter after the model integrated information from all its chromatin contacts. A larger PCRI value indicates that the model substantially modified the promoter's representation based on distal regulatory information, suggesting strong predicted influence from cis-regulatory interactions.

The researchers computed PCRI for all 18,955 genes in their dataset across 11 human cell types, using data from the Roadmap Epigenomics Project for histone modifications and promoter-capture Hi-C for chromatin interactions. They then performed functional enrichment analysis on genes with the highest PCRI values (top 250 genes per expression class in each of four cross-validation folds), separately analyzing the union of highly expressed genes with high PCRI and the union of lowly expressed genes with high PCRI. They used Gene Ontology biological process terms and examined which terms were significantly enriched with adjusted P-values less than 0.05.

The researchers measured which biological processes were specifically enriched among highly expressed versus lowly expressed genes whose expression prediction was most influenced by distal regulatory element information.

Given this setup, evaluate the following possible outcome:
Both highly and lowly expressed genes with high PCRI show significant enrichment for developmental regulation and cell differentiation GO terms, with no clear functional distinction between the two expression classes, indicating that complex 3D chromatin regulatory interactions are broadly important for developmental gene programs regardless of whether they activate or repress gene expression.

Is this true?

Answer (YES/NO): NO